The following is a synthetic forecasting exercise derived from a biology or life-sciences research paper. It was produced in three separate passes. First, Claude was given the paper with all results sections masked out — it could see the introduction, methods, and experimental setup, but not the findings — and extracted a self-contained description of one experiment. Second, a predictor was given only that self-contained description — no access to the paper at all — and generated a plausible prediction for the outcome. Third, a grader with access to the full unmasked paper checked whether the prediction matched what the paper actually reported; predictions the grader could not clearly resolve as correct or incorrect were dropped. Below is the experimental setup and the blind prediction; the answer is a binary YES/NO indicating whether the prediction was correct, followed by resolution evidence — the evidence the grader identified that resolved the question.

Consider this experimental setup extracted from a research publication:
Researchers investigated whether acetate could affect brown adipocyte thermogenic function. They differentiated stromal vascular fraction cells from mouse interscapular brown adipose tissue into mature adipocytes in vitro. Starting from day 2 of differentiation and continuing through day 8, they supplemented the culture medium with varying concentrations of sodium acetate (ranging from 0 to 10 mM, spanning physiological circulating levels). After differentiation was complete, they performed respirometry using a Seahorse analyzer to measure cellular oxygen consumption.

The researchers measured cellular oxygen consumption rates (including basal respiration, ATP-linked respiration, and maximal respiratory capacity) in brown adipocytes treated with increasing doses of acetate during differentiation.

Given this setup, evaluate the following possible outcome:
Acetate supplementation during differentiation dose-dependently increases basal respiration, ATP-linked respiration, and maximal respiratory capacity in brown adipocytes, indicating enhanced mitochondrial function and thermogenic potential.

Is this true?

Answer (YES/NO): NO